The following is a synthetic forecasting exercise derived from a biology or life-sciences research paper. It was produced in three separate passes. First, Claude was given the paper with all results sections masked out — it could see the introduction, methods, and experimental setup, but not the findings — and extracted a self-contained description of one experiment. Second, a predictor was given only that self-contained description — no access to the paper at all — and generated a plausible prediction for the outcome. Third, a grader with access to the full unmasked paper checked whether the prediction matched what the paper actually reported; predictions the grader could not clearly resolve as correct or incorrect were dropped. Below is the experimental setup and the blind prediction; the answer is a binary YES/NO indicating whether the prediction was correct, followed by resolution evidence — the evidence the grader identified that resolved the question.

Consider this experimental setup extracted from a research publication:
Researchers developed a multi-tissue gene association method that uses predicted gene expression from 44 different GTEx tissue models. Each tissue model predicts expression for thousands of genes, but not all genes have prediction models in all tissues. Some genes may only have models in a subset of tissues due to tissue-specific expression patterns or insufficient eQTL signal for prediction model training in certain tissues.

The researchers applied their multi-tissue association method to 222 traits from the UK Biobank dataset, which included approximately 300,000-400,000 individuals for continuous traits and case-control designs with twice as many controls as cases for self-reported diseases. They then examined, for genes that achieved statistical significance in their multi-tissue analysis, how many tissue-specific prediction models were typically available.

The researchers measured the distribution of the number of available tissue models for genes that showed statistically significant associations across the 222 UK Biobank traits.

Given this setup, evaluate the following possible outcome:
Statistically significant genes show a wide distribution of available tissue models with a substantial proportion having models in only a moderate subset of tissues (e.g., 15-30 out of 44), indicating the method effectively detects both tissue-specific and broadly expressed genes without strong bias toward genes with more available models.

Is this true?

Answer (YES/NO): NO